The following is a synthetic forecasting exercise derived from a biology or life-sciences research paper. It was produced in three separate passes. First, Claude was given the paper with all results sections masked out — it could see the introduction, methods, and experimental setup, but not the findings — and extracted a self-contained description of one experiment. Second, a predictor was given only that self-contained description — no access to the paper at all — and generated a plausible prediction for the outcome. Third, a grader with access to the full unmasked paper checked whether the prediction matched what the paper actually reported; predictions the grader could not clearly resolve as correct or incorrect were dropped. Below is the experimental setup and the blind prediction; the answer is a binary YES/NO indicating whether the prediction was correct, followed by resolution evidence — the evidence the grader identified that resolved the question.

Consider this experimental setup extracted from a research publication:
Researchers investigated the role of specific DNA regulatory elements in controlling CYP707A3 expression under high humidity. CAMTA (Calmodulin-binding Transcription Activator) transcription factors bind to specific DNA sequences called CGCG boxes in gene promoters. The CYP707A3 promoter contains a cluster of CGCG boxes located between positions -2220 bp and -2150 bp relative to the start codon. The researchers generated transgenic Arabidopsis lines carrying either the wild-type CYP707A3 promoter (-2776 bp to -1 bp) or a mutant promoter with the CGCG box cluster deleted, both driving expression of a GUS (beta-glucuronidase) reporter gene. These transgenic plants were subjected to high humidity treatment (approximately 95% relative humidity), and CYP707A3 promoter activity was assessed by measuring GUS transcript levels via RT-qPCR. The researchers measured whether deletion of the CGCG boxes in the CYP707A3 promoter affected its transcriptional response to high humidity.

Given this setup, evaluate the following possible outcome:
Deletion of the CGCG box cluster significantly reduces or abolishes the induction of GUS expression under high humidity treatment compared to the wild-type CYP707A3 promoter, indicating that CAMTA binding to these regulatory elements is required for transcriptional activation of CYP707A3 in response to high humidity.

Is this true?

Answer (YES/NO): YES